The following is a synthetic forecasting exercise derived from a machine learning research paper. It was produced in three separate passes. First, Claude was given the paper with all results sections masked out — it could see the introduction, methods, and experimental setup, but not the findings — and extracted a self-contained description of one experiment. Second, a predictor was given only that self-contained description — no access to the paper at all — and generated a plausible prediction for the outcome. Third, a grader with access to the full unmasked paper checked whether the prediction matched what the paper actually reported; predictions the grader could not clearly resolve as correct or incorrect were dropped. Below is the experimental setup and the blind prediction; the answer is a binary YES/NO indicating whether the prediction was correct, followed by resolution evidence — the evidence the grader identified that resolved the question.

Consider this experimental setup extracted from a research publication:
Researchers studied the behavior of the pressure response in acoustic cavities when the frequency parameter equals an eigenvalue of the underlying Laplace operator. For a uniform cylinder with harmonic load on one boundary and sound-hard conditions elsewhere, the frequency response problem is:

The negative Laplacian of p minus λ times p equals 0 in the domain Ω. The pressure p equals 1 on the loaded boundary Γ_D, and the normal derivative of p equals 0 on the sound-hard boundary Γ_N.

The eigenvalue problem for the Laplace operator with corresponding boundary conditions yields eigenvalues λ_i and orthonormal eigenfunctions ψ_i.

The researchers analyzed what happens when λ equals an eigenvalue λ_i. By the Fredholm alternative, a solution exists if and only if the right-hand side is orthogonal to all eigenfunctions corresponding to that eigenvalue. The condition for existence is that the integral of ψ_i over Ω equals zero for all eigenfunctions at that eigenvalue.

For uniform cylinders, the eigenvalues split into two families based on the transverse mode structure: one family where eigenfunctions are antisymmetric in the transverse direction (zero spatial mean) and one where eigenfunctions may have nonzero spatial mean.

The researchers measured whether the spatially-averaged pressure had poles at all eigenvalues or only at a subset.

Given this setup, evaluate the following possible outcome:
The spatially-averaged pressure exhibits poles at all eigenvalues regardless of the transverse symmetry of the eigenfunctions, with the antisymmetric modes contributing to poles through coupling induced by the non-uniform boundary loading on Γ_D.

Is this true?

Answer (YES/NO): NO